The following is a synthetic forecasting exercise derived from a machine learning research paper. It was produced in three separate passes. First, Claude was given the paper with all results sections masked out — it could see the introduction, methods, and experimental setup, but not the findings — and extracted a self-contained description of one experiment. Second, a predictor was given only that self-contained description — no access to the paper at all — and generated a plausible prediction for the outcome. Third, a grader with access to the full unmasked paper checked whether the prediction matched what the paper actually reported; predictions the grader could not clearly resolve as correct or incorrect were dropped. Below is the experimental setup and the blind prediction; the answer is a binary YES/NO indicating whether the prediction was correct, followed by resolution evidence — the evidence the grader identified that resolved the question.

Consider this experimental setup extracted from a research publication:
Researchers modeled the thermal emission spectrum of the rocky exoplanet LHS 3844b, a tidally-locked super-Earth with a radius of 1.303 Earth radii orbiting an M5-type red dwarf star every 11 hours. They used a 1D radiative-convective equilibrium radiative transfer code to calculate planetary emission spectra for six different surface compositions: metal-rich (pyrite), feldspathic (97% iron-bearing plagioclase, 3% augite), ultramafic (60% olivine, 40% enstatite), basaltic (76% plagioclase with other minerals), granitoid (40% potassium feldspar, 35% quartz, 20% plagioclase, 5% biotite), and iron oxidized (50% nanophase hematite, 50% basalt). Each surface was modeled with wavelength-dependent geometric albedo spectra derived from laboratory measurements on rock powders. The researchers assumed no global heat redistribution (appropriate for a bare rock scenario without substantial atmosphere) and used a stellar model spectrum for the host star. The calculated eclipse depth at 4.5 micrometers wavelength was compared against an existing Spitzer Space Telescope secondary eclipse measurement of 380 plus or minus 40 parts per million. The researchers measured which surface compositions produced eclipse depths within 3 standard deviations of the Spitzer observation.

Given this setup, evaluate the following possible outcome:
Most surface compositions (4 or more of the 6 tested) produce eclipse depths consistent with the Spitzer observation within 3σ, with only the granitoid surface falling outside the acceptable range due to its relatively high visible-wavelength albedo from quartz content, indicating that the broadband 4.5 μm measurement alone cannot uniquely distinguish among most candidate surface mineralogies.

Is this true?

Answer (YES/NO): NO